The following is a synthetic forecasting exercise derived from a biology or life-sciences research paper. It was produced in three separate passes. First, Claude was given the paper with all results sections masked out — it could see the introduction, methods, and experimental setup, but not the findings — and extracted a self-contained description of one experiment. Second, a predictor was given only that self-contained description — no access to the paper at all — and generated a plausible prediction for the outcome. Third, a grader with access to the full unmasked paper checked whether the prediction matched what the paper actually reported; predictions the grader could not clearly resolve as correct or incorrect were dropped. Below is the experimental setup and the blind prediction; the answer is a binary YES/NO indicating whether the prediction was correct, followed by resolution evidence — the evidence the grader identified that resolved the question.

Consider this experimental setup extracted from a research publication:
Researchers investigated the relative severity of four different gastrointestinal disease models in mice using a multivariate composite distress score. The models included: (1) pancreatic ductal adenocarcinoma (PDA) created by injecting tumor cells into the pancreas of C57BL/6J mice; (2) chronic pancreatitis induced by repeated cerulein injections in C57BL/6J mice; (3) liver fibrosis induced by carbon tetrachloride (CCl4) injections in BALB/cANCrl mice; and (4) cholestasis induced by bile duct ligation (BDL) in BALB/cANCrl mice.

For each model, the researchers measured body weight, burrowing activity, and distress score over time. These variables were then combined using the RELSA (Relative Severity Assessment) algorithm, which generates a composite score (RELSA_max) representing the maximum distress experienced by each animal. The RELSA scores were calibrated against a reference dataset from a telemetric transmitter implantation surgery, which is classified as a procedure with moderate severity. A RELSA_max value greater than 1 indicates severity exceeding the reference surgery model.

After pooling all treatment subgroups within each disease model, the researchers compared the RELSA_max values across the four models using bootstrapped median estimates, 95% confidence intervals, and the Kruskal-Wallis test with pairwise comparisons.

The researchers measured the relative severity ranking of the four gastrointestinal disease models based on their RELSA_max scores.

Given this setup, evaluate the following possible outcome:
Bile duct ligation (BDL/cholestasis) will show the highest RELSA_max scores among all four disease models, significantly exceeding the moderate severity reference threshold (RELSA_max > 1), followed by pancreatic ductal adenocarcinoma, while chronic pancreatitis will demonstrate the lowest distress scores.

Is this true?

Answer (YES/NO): NO